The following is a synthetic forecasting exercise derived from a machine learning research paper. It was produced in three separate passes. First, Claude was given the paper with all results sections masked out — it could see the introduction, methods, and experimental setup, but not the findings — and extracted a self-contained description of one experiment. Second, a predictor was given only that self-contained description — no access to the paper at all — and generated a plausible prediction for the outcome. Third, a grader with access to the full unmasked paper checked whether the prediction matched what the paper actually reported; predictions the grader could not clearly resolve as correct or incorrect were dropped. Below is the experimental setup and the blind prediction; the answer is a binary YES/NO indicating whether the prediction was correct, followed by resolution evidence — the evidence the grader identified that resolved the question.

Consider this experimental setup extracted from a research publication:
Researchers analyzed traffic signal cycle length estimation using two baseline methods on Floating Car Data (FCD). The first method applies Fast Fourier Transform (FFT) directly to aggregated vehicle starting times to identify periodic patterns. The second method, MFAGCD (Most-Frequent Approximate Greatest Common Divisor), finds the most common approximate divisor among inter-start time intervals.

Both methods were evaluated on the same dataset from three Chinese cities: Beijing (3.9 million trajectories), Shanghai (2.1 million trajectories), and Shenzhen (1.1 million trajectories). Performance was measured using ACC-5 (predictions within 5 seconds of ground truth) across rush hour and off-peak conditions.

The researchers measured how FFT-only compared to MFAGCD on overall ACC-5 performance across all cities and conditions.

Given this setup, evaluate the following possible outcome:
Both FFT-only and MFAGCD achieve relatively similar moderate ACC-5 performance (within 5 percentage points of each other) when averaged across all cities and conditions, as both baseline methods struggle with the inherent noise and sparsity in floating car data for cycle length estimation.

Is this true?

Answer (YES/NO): NO